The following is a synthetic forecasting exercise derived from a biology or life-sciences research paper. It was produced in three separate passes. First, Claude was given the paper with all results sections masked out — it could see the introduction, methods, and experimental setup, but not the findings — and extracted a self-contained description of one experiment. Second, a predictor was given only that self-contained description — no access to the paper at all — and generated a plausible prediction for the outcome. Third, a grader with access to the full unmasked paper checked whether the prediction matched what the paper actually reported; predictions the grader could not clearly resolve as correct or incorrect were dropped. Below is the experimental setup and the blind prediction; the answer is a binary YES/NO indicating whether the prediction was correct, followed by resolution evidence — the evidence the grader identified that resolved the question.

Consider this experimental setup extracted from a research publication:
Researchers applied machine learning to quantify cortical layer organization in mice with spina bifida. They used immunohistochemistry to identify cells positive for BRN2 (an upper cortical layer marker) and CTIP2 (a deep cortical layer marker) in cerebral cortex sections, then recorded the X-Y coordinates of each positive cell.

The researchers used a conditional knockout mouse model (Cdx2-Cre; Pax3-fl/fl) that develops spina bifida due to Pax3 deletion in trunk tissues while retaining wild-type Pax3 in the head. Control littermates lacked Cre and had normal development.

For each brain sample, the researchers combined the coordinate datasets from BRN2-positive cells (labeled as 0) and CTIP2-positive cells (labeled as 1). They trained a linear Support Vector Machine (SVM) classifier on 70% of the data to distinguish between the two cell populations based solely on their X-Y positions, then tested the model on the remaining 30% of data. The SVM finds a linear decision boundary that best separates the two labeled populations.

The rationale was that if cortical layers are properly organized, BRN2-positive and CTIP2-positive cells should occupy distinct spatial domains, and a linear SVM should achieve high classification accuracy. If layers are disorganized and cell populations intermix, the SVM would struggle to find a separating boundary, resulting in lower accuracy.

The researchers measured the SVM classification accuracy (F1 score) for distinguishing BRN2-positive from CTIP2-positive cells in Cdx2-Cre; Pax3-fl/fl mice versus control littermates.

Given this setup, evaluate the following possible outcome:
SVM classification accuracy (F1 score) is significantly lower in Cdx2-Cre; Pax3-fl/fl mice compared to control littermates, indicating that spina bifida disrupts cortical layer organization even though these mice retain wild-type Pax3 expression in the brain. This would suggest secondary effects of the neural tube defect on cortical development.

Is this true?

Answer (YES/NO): YES